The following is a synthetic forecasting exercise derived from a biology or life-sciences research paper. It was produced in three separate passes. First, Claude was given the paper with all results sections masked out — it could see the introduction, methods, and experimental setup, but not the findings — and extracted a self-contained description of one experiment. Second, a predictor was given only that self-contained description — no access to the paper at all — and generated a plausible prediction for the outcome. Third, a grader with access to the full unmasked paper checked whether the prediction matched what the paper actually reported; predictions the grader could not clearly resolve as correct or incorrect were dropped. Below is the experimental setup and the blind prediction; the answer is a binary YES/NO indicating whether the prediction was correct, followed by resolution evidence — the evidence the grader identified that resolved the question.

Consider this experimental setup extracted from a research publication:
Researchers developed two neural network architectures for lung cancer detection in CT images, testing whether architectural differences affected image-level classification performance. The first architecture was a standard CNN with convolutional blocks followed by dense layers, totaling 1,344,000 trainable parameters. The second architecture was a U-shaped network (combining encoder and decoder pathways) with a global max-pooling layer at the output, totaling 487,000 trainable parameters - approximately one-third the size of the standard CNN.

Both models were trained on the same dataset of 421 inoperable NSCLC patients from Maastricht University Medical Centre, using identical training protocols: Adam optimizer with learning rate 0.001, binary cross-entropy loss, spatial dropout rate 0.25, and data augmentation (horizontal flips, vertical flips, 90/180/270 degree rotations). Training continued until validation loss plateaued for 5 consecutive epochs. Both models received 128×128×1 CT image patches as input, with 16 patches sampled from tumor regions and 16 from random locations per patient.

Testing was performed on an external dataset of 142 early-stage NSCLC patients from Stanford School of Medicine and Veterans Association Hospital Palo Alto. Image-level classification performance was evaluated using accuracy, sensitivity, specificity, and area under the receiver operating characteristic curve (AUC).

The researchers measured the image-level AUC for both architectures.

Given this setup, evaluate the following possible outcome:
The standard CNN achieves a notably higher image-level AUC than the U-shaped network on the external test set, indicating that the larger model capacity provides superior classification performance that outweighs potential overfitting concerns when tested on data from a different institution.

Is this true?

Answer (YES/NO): NO